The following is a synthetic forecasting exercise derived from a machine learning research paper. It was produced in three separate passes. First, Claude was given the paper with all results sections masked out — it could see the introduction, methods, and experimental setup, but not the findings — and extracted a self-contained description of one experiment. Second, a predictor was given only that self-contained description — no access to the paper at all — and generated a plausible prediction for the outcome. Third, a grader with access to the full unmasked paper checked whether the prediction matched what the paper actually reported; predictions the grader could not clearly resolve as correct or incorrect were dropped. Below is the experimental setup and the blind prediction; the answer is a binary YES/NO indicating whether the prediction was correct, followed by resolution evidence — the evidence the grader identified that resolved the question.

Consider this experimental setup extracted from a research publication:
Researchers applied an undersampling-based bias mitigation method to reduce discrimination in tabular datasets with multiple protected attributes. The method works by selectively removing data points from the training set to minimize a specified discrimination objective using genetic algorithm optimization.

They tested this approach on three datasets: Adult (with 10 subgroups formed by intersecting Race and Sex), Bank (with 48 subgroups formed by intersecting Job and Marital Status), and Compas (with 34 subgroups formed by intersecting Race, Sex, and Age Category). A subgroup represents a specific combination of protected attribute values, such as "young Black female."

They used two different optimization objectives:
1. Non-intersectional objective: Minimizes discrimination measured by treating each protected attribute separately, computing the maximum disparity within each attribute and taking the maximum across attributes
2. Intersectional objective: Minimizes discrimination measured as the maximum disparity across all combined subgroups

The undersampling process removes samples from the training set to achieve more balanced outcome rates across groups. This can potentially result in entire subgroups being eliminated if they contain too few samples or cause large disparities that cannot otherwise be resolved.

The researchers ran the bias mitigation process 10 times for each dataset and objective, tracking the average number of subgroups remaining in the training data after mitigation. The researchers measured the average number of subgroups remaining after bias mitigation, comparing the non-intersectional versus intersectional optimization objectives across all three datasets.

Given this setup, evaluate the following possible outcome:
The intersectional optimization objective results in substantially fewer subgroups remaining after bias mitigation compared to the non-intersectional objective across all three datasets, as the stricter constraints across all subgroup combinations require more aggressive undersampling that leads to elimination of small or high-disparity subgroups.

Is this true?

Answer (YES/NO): NO